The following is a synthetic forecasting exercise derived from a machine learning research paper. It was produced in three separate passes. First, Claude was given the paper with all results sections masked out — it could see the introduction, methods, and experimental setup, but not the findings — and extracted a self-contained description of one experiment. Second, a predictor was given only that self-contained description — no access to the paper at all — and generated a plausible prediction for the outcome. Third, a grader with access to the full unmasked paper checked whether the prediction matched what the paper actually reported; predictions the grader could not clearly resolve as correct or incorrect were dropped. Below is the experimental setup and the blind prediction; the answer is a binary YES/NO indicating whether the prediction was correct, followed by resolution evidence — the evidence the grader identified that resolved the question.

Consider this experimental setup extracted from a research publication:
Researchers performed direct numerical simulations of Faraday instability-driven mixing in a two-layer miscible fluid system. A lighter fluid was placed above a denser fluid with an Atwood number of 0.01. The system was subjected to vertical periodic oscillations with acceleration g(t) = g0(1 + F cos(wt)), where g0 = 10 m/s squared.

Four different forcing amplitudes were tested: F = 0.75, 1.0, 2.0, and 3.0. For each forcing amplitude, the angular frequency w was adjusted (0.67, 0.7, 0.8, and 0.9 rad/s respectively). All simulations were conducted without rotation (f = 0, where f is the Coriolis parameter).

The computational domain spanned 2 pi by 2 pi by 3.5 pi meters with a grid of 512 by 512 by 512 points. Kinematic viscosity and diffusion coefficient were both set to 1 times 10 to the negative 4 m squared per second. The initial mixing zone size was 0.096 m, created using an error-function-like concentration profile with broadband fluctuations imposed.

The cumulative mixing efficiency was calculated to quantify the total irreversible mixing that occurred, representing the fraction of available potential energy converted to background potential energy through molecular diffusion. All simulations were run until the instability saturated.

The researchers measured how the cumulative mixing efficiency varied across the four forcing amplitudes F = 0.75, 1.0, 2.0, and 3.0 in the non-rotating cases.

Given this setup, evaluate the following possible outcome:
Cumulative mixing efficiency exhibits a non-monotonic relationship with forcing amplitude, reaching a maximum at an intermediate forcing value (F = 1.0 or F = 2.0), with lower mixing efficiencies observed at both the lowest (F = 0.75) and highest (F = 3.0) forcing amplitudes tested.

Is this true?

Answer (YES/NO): NO